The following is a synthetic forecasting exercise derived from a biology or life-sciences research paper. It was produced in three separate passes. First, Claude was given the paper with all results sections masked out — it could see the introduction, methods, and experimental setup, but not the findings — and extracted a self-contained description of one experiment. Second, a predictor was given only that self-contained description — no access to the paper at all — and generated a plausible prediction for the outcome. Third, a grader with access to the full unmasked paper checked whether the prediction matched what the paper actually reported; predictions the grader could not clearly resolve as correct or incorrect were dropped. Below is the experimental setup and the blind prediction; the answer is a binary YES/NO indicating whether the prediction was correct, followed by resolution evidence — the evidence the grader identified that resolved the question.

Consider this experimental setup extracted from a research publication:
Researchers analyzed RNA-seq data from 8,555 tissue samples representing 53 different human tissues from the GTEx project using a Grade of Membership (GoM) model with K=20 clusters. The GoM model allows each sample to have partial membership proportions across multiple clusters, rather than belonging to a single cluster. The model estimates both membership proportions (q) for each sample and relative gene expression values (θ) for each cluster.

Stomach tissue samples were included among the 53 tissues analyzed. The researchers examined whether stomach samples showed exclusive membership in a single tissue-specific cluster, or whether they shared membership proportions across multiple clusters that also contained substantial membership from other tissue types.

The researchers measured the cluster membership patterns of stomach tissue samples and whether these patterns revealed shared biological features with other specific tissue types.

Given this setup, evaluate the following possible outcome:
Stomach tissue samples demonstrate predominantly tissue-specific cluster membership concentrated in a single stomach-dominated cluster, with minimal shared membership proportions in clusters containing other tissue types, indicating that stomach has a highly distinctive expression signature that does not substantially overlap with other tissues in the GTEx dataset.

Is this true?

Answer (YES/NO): NO